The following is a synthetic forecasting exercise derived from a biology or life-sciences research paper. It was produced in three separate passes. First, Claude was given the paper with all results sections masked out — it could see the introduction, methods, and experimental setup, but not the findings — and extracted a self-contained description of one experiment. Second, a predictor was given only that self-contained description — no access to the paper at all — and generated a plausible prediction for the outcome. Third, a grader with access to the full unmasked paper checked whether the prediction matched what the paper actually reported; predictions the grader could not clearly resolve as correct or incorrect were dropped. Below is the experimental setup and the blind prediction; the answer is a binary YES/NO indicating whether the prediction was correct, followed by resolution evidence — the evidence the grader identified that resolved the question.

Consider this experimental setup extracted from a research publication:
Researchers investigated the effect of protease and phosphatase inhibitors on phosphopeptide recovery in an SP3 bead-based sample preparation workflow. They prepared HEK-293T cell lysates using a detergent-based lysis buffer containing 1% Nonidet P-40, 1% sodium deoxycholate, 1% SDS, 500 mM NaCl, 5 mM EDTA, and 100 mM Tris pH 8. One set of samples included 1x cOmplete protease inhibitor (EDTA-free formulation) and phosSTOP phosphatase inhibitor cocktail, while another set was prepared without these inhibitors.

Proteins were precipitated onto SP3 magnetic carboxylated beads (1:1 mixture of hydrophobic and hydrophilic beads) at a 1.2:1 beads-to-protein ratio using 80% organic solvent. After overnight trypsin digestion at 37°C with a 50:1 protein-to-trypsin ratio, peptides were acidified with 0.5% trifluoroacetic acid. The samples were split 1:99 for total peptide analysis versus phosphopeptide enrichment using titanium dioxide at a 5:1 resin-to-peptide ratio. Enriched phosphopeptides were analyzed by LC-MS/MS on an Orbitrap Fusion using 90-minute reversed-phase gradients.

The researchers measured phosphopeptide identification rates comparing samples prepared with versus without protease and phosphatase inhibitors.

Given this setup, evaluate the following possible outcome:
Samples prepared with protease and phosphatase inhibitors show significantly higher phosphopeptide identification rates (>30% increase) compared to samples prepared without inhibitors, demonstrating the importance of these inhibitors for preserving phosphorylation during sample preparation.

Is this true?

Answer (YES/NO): NO